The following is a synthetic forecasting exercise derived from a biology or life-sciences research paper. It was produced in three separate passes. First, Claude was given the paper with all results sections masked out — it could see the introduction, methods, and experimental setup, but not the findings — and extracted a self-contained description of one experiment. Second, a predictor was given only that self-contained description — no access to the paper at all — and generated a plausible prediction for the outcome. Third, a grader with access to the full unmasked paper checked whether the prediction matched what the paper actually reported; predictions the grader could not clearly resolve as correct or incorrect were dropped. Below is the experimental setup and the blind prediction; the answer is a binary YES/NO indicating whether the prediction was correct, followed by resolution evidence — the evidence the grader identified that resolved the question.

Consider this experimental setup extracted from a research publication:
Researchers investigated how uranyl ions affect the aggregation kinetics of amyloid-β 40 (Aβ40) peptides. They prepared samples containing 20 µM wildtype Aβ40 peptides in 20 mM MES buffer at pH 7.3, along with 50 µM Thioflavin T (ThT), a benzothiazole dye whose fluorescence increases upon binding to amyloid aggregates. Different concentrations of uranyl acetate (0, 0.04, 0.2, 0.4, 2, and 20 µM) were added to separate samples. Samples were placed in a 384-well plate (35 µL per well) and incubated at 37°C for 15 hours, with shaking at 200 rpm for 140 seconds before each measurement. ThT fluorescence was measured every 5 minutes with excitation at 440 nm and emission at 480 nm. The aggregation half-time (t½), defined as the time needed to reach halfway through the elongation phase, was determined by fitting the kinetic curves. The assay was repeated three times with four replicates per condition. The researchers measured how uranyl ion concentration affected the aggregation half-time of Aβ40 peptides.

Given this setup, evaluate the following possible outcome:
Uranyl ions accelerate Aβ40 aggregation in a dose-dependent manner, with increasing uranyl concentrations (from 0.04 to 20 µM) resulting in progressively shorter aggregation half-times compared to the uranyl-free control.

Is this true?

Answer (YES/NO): NO